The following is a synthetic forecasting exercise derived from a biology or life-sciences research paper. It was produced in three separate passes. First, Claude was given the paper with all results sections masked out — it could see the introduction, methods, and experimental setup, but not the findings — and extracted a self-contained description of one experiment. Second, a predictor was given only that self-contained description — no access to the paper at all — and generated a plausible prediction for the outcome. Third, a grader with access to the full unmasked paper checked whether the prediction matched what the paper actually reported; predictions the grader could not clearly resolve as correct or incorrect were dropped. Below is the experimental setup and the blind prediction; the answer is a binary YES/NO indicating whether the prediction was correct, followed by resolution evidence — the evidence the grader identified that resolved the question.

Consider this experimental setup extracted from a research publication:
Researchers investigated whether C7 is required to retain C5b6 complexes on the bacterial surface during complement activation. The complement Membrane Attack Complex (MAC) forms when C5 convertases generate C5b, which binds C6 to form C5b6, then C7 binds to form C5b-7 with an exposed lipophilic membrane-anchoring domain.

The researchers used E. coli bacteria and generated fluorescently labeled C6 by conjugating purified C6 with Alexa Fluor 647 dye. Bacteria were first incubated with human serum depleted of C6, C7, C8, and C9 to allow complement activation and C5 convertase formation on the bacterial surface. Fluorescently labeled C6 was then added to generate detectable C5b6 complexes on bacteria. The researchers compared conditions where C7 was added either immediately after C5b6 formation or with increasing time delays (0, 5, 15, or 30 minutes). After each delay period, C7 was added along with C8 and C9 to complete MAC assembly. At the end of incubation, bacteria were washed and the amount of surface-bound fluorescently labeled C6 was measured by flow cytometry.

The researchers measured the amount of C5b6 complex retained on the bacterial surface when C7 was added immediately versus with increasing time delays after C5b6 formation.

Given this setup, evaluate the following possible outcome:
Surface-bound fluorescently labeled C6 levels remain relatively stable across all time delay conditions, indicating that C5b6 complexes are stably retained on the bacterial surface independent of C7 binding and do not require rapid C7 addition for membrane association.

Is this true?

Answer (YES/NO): NO